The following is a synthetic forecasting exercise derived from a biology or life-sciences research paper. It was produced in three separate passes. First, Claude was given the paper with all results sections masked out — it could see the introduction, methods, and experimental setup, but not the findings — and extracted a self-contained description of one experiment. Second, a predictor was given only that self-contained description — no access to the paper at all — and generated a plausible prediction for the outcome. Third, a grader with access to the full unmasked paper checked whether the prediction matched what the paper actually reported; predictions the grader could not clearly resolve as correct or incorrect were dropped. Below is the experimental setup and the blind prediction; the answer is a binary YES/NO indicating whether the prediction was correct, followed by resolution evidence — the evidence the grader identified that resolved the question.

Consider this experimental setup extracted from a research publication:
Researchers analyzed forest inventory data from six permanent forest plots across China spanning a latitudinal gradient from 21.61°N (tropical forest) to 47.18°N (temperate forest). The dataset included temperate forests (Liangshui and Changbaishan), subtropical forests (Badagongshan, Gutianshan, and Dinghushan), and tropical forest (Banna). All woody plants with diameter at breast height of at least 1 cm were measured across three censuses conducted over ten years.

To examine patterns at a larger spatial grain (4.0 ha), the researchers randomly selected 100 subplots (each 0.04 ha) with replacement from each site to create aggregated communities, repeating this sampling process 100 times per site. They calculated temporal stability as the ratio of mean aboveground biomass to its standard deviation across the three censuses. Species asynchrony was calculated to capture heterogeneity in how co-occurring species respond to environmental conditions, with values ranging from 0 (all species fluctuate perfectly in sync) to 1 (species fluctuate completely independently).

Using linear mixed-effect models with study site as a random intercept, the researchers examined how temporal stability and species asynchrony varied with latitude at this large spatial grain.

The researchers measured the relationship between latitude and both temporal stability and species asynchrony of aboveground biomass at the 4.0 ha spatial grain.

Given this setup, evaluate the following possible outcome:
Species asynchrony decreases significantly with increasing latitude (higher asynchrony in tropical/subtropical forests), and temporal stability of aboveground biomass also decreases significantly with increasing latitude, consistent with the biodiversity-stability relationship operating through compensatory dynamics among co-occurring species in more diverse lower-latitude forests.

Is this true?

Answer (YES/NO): NO